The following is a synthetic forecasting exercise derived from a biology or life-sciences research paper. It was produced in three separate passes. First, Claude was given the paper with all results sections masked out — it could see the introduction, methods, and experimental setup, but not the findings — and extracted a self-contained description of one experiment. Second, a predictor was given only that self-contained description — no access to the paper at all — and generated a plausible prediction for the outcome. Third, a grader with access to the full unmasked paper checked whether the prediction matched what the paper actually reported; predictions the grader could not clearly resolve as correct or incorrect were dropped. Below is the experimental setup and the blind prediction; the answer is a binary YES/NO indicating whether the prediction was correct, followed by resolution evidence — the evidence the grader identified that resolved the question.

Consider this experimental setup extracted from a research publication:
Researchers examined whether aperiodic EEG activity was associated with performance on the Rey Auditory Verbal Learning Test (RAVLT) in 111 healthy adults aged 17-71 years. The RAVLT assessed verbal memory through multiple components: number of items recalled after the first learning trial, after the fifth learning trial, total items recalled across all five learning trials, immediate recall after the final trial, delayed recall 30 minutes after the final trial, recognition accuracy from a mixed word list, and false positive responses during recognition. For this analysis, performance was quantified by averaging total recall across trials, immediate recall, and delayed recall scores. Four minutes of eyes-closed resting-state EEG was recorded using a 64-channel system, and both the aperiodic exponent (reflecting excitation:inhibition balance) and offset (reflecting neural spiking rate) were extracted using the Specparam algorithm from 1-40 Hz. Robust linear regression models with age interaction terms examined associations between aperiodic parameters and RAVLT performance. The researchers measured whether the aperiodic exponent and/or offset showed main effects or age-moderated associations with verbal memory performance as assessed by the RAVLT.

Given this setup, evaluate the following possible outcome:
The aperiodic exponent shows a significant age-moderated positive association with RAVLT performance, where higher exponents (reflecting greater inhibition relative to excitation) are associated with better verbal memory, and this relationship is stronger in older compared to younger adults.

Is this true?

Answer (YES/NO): NO